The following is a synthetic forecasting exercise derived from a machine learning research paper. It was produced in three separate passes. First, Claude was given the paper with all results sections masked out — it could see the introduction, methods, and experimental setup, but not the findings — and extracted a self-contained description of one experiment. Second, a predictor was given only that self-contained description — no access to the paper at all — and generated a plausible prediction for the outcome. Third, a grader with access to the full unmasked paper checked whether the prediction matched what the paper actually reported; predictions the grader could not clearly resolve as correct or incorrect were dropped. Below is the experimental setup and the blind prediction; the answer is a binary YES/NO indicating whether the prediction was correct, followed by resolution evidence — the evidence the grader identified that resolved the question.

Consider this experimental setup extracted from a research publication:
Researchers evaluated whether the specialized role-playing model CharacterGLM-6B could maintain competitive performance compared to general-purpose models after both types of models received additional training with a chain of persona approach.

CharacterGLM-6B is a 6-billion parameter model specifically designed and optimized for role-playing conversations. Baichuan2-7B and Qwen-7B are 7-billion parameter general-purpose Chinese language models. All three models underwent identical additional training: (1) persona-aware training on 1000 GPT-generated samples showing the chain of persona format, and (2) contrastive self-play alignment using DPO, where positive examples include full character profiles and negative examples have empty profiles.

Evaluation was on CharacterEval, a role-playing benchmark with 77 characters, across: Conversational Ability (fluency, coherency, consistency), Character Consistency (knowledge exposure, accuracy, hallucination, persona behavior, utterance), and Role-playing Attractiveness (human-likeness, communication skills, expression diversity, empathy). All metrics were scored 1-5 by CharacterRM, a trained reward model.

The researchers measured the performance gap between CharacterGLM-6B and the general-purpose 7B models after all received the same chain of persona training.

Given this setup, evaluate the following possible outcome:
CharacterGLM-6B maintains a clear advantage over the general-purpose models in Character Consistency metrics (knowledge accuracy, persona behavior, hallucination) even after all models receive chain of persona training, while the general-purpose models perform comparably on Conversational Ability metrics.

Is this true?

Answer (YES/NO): NO